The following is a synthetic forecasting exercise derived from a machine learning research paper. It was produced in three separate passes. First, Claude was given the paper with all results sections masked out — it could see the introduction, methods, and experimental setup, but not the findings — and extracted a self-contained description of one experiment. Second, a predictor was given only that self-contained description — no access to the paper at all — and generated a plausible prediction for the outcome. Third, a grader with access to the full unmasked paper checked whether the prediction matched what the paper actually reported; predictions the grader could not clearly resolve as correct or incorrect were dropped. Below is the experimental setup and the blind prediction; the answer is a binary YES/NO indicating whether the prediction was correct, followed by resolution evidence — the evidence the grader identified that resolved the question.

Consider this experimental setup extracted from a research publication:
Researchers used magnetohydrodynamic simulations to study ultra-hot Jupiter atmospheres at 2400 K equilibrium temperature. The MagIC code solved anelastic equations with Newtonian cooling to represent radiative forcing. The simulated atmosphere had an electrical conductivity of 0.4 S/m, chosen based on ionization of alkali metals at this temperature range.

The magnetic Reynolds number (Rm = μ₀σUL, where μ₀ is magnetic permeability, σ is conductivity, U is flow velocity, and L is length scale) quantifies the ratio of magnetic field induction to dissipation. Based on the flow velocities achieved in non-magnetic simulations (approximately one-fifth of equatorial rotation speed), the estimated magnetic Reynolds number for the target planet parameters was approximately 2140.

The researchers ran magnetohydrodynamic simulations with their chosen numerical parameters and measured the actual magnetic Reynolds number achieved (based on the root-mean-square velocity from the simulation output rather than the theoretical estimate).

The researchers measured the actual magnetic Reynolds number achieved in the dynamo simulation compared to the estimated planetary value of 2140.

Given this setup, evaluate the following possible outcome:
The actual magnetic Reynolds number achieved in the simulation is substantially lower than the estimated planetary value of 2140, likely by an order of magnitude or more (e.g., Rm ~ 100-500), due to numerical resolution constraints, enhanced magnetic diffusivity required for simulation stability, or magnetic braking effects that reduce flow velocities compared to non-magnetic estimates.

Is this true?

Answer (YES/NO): NO